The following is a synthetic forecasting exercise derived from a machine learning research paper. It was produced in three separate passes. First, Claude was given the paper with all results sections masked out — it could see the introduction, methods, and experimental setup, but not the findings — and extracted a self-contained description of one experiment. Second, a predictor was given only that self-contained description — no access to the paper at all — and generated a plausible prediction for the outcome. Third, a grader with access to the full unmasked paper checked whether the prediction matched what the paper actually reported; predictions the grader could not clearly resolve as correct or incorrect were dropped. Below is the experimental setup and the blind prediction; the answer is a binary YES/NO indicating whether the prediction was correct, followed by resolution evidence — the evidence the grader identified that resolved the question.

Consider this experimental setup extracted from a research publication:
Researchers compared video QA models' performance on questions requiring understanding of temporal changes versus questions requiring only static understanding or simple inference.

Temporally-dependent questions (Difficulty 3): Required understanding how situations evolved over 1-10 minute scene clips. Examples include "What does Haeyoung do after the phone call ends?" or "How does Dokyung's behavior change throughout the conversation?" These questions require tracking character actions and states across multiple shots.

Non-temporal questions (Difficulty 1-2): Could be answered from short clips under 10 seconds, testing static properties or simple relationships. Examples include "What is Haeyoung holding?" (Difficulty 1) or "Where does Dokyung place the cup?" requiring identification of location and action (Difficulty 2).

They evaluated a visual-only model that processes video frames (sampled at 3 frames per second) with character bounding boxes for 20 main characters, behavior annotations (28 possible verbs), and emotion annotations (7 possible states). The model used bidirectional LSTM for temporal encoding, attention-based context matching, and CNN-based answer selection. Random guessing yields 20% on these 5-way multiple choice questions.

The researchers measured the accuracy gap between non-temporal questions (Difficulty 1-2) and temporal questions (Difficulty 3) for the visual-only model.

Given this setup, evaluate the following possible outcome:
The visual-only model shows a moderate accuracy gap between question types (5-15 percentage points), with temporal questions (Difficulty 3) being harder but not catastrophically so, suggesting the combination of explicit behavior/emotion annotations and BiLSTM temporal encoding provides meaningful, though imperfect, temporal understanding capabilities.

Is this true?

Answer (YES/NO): NO